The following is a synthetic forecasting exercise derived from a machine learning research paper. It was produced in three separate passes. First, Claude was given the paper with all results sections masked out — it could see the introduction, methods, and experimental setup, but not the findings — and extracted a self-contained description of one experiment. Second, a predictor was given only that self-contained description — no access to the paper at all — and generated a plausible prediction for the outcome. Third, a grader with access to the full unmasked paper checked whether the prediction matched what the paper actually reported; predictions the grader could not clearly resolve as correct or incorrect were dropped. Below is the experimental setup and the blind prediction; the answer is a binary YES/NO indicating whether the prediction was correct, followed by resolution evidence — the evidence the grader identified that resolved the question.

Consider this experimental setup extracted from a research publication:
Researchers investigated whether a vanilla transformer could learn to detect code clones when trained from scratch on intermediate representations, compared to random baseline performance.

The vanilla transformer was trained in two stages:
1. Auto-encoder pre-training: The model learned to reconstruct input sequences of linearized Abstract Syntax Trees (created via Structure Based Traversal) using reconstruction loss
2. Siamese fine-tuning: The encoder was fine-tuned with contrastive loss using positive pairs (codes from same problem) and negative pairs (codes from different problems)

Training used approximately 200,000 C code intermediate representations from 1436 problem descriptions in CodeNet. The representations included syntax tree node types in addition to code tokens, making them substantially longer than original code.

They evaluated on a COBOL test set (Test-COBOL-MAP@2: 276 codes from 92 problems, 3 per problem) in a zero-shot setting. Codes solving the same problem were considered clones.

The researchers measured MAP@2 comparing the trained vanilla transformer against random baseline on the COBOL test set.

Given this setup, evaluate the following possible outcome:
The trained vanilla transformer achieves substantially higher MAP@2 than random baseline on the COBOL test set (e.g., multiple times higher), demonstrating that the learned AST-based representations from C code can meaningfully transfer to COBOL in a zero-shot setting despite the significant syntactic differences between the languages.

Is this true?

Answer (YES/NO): YES